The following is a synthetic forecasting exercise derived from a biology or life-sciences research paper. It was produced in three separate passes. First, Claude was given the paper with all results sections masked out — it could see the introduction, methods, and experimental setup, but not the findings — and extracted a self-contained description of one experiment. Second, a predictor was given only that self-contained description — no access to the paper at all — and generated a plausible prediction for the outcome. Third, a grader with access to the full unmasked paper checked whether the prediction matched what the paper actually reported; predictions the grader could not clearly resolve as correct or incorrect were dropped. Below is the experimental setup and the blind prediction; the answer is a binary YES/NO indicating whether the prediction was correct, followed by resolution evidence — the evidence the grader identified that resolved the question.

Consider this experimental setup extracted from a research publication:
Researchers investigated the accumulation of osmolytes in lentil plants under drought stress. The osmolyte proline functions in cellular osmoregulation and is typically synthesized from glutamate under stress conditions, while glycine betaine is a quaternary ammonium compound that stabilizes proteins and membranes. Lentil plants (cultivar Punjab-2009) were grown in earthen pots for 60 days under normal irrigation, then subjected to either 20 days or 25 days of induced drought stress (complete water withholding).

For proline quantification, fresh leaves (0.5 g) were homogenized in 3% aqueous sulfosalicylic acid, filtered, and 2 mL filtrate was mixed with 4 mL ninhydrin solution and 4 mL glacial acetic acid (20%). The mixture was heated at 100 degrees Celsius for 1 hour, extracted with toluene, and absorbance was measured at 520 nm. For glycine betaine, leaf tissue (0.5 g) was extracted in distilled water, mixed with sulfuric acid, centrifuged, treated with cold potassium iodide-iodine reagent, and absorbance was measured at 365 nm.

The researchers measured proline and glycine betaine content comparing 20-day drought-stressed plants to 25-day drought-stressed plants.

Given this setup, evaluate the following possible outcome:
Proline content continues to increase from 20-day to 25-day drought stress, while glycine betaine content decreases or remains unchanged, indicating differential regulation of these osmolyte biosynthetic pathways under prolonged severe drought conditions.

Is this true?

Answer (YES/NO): NO